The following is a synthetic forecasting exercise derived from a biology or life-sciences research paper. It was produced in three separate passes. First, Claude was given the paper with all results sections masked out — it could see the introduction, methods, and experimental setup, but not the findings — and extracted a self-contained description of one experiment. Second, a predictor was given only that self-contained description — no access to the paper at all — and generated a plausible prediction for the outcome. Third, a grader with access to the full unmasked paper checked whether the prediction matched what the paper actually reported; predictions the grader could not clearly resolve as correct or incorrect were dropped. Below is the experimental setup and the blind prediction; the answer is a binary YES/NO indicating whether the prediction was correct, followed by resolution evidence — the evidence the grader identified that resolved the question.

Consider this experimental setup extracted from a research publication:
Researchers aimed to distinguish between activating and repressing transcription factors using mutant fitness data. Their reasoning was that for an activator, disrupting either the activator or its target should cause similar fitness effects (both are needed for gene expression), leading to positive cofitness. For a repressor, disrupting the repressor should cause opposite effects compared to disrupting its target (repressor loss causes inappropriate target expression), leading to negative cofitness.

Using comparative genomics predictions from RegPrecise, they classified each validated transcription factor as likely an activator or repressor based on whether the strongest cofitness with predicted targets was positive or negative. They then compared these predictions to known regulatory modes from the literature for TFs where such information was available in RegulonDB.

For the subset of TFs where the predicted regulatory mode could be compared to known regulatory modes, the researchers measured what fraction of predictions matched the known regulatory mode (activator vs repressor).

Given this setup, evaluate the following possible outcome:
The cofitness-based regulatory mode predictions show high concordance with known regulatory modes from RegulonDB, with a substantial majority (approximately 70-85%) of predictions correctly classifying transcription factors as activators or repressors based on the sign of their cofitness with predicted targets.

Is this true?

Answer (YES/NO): NO